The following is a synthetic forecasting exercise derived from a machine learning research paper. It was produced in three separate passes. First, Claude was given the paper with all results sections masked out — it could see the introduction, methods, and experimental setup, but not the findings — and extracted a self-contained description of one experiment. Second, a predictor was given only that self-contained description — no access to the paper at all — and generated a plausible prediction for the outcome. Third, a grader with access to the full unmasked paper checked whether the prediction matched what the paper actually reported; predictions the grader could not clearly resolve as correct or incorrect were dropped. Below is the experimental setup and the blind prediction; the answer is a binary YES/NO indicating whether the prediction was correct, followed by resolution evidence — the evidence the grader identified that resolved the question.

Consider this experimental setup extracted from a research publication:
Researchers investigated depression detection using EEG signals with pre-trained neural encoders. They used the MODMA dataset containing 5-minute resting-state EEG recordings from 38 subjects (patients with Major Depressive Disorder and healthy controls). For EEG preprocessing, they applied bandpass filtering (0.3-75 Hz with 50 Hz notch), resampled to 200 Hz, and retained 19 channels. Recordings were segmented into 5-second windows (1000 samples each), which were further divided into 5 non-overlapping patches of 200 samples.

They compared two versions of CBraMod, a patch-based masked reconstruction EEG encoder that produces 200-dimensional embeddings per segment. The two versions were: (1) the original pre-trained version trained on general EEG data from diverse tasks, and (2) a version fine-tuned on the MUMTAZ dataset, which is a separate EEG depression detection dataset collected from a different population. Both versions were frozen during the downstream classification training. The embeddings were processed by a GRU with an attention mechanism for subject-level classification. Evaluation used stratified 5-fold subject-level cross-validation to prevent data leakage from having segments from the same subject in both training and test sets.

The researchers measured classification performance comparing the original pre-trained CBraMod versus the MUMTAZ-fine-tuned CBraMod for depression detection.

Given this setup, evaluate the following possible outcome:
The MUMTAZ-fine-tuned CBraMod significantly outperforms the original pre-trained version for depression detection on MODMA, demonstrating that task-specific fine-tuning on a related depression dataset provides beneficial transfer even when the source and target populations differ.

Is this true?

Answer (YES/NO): YES